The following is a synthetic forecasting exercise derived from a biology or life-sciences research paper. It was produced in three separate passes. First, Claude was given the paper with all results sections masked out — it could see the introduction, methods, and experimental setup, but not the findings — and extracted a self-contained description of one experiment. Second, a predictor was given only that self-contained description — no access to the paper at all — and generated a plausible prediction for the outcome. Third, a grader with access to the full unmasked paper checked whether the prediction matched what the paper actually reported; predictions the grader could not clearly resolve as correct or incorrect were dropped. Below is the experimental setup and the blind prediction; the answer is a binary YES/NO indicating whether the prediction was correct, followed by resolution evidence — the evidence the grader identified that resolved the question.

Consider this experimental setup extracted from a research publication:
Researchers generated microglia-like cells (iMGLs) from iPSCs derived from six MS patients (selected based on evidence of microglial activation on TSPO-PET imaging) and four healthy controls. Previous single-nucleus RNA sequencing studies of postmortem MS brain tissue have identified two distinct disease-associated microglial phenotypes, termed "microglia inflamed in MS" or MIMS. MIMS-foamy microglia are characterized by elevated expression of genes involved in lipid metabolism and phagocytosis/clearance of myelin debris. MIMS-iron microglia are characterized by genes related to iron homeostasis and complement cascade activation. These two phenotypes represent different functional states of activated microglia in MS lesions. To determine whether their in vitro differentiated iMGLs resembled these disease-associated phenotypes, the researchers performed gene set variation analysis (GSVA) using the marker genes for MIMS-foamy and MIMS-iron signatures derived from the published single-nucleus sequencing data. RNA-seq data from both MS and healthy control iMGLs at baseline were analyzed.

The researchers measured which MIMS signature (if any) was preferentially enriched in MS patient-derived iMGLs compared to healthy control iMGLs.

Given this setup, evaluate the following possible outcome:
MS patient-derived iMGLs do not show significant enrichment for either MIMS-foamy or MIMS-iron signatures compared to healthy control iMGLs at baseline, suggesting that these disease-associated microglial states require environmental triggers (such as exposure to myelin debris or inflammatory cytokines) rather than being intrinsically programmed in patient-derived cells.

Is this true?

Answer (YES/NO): NO